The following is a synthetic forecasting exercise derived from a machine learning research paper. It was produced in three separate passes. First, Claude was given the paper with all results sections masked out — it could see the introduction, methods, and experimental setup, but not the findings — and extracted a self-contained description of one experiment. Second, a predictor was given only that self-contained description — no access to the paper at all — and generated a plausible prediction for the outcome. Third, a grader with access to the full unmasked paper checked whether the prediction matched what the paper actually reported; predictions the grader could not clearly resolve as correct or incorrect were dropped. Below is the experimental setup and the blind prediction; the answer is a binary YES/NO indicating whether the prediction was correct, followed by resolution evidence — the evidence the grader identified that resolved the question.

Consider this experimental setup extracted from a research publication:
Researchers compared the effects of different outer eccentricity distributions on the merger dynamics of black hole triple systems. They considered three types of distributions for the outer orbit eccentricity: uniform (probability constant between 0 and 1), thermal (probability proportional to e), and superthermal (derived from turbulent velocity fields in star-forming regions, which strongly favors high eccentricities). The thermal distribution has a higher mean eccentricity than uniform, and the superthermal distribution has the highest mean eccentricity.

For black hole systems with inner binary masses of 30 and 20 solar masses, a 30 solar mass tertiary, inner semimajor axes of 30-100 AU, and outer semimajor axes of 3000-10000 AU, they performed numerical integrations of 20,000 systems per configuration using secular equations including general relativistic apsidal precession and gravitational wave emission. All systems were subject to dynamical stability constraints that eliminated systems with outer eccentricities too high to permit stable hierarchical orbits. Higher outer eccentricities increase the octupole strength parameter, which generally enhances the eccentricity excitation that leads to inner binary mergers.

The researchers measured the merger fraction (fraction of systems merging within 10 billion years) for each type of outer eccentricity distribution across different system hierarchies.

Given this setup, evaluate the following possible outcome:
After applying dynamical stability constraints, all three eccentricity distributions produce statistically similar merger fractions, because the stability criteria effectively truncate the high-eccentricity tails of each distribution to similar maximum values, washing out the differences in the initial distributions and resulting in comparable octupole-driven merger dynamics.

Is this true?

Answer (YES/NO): NO